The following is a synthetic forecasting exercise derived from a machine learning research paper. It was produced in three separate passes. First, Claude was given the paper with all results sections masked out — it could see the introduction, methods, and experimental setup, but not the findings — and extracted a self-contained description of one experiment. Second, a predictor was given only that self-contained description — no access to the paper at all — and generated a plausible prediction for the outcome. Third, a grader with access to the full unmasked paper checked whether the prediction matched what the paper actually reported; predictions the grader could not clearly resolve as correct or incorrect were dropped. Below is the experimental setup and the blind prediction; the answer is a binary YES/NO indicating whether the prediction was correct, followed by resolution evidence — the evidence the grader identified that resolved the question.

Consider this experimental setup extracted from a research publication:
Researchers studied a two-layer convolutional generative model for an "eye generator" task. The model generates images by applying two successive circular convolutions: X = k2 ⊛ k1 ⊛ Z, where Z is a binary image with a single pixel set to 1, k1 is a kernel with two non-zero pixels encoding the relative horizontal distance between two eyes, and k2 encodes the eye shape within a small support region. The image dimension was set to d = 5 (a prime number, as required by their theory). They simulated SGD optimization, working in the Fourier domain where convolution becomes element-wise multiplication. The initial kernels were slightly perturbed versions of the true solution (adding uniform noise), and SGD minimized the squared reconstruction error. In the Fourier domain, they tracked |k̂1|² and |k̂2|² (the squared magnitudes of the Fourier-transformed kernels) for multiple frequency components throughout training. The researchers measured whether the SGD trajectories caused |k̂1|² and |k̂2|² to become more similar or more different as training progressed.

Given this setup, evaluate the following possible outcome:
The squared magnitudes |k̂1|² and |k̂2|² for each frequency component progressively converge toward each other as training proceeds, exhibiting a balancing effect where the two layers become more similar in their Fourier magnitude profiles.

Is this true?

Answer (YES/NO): YES